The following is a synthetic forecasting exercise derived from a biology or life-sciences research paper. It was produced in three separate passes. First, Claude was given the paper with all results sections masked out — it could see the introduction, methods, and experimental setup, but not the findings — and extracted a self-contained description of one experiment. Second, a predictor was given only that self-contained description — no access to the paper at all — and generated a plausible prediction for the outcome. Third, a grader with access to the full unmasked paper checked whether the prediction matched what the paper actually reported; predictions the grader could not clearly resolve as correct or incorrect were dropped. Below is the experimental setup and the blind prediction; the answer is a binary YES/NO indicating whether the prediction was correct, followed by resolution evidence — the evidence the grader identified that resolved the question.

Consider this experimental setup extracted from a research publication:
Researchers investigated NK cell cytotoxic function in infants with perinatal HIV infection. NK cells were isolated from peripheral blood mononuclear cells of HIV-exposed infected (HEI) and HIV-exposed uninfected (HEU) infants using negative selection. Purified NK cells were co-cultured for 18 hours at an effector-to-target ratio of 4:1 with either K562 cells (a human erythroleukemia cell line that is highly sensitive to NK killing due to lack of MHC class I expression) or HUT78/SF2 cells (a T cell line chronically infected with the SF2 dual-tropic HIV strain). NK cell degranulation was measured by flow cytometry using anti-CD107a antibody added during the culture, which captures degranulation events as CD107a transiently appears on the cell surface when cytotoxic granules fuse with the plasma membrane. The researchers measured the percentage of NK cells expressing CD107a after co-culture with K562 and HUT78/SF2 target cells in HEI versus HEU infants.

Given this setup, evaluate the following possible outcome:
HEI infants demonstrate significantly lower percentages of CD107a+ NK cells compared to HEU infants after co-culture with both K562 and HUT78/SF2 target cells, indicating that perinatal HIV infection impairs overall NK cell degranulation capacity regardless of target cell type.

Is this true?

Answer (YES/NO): NO